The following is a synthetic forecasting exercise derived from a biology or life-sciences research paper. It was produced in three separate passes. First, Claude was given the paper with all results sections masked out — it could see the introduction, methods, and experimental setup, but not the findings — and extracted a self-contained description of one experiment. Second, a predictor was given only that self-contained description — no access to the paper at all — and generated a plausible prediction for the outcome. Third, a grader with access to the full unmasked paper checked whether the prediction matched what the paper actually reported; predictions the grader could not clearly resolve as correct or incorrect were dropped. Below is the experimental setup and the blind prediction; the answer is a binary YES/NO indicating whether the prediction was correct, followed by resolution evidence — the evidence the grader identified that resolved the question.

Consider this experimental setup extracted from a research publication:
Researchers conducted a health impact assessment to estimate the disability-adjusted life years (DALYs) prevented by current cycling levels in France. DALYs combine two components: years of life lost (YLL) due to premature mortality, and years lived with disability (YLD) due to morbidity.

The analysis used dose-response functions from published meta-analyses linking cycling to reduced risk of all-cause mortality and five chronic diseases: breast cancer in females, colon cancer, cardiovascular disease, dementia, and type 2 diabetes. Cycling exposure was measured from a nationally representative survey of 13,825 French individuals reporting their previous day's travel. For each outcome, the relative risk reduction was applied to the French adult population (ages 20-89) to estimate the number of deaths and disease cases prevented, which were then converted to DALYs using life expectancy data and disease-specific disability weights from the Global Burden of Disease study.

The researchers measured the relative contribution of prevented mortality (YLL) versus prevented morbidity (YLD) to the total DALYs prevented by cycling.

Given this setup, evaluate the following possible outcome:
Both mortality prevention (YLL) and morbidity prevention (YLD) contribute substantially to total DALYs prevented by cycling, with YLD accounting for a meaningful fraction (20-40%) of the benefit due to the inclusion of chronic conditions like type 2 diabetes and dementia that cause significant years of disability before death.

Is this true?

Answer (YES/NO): NO